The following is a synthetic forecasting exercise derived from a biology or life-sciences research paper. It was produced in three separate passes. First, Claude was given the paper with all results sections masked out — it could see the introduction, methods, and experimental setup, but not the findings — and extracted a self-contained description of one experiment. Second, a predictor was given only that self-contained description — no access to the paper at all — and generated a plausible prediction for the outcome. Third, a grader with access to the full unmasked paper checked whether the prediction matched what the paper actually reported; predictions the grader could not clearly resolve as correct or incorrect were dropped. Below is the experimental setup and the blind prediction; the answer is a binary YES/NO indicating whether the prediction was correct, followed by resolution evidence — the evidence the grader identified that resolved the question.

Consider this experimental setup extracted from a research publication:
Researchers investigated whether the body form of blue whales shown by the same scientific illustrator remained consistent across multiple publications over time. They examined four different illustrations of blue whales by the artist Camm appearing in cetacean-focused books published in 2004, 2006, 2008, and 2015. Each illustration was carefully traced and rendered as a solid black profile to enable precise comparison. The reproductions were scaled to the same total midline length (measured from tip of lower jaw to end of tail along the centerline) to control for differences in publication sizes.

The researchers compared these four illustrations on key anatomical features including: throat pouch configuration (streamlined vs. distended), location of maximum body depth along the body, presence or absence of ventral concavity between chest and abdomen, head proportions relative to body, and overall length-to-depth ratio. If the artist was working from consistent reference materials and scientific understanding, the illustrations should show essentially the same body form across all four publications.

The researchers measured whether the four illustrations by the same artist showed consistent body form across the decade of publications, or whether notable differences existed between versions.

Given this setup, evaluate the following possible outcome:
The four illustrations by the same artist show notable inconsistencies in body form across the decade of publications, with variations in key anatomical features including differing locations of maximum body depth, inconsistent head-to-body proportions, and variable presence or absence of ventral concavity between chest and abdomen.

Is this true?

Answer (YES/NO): NO